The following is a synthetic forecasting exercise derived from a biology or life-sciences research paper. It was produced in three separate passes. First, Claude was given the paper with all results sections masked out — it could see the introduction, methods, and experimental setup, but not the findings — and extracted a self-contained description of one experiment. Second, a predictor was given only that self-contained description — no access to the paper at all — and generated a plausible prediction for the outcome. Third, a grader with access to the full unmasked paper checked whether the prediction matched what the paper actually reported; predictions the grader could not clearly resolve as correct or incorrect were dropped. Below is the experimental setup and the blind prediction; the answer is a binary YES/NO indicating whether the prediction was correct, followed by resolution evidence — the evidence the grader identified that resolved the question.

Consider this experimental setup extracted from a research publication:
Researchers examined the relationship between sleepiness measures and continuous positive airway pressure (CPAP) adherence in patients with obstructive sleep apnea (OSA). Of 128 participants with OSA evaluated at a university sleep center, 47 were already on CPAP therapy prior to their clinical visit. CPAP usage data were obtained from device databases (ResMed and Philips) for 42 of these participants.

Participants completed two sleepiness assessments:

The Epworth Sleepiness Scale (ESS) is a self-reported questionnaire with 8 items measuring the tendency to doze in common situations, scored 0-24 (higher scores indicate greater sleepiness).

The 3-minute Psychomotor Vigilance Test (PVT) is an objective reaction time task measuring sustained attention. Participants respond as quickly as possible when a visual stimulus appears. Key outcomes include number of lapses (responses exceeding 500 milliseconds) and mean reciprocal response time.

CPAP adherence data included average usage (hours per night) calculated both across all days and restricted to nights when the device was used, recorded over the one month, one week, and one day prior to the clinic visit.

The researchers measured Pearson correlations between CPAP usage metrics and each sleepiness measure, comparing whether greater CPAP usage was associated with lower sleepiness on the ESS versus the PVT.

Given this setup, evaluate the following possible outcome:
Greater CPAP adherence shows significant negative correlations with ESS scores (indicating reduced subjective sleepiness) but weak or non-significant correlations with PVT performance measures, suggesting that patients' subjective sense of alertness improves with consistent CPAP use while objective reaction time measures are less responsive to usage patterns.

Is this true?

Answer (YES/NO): YES